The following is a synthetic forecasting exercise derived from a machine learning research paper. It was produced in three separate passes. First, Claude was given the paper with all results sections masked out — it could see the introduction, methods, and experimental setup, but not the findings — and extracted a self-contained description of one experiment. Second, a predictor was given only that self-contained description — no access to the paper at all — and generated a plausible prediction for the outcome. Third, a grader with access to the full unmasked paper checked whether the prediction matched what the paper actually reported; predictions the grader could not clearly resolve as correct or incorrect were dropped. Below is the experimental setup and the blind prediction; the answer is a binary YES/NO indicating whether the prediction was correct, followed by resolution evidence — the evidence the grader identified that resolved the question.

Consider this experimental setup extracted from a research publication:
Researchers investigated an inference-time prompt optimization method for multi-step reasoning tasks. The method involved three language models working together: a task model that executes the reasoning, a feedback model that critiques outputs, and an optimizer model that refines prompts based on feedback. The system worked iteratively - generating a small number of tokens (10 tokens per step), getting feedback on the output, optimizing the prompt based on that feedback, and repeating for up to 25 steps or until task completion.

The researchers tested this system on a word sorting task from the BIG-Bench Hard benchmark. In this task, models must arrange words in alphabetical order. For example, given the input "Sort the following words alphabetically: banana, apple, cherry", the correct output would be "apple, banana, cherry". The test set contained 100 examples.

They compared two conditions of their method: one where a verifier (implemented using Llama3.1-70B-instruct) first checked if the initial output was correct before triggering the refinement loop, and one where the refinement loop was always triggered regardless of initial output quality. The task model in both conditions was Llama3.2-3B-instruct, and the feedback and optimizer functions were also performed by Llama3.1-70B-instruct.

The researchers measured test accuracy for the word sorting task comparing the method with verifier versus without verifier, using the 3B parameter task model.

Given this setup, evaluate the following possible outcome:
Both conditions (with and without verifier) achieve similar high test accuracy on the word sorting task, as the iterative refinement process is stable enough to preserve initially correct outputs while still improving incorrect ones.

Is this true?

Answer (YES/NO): NO